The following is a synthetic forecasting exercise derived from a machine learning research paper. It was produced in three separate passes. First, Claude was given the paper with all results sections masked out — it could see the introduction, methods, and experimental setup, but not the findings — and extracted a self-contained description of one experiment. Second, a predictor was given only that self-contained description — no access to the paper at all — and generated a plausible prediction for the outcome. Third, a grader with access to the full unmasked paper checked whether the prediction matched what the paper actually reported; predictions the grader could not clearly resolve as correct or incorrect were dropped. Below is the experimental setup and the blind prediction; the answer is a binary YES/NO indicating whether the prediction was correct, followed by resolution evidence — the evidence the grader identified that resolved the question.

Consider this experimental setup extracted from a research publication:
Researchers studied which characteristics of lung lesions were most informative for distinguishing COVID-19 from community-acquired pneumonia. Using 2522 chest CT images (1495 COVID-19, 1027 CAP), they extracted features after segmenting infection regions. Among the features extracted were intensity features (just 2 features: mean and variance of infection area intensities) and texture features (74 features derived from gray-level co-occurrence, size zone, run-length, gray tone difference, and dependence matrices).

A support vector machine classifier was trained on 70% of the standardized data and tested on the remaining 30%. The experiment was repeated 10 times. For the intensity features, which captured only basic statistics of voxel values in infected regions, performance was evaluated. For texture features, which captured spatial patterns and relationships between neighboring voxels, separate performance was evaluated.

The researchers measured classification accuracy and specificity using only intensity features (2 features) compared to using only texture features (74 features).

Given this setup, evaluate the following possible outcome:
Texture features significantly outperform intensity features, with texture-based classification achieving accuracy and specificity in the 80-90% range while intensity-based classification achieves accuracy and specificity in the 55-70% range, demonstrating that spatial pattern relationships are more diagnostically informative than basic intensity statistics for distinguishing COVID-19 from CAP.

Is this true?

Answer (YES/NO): NO